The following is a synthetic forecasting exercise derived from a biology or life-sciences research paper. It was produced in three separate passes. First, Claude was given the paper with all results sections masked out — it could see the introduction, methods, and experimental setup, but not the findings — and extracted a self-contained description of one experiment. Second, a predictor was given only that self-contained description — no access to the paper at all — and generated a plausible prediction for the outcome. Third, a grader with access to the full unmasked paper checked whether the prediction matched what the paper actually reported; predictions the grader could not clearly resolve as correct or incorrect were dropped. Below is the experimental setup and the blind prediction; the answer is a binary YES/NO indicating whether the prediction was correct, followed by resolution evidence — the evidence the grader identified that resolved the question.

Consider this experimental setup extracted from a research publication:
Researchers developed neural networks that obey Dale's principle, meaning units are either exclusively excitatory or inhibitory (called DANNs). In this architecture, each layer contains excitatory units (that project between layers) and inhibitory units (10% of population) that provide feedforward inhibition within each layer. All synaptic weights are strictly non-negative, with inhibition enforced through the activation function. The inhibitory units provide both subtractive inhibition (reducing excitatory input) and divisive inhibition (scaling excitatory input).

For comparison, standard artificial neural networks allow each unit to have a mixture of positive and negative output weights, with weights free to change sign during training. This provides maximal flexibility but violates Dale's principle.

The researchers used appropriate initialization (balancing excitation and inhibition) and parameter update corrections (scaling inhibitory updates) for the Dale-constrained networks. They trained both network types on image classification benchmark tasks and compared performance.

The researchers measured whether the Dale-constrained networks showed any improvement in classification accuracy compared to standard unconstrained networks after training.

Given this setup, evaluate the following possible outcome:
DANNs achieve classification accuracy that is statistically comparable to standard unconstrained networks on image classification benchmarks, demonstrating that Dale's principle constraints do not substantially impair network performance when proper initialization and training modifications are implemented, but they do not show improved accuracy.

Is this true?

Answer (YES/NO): YES